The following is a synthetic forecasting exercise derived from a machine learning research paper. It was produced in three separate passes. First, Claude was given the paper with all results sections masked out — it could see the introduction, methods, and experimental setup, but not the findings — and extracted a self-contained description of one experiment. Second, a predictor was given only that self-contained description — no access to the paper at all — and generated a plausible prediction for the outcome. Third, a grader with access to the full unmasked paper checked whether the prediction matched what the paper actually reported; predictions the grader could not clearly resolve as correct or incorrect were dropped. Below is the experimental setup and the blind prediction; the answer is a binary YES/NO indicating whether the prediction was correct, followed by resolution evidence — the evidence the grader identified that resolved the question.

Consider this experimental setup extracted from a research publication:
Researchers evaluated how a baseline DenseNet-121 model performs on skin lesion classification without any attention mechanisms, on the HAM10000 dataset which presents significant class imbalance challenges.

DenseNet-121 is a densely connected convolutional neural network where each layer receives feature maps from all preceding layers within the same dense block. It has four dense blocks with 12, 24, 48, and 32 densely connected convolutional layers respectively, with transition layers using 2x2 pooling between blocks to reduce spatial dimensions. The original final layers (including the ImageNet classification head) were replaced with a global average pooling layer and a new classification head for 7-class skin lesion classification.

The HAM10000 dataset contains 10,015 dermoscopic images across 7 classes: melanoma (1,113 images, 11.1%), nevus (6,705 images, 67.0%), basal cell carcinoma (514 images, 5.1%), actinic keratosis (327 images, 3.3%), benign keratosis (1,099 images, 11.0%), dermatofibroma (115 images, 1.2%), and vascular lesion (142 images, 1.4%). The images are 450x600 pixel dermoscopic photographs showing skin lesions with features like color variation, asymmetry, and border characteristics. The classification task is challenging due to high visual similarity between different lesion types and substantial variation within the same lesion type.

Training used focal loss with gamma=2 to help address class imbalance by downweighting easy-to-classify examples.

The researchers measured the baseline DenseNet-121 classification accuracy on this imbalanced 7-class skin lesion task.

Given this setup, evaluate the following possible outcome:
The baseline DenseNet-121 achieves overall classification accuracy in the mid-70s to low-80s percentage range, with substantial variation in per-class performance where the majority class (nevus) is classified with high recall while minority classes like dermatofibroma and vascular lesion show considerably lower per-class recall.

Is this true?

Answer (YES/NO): NO